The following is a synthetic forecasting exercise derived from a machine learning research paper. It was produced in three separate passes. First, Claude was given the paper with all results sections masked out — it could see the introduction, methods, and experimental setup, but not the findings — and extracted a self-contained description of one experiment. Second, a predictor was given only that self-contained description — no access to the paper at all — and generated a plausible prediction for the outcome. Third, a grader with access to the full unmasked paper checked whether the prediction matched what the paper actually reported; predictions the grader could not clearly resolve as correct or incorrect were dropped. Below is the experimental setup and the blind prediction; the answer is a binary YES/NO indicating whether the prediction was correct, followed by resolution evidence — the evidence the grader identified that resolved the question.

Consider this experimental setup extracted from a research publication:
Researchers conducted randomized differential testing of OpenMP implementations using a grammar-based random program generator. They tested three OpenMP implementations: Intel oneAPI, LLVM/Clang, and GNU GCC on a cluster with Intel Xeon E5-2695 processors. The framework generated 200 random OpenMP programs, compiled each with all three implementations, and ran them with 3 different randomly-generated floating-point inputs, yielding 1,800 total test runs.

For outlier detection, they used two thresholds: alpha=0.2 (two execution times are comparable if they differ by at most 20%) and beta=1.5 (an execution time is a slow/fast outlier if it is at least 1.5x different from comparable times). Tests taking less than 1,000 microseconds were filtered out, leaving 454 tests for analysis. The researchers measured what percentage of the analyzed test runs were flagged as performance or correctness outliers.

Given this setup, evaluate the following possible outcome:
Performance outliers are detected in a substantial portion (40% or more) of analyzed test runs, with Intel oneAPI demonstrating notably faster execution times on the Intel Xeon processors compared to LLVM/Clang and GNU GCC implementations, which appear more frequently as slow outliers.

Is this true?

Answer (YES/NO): NO